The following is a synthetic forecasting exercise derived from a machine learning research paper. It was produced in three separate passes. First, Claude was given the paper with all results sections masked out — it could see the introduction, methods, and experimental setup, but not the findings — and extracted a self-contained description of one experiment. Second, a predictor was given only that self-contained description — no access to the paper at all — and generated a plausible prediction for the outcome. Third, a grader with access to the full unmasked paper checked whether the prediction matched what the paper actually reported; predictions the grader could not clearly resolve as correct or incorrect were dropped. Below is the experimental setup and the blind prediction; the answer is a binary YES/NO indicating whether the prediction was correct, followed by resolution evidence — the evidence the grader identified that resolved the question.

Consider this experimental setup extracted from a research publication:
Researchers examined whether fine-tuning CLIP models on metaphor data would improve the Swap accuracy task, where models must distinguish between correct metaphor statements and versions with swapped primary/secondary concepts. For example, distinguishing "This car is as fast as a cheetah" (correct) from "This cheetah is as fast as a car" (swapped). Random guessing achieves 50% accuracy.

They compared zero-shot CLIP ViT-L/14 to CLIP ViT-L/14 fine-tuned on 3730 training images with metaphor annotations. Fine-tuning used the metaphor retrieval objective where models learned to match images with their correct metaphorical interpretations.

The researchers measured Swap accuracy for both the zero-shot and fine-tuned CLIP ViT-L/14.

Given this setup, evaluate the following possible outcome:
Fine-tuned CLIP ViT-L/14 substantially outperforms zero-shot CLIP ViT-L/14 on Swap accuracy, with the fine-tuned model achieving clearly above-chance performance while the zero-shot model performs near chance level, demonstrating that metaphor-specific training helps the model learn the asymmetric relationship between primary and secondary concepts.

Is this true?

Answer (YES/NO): NO